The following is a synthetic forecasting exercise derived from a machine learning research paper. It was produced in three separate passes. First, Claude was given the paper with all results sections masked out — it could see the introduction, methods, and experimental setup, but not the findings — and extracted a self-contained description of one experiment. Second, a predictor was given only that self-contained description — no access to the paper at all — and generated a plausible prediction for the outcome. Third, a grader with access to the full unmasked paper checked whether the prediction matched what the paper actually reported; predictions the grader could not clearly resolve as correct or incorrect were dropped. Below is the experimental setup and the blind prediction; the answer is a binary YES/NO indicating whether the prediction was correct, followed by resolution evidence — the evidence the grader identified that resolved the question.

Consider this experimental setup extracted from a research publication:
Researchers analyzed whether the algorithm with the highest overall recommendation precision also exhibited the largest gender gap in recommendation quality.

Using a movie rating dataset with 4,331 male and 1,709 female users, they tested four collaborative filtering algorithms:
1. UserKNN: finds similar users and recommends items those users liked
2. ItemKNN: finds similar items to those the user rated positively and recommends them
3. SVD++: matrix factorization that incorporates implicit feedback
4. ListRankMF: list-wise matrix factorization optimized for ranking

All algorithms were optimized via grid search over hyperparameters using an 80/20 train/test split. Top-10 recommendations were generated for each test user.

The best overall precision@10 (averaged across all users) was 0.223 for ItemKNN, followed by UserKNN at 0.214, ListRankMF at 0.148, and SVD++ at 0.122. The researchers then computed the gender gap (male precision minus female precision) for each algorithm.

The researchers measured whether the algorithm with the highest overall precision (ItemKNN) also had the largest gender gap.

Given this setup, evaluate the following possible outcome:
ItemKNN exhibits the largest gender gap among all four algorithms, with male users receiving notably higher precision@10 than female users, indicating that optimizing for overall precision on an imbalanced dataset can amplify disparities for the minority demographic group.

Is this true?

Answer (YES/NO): NO